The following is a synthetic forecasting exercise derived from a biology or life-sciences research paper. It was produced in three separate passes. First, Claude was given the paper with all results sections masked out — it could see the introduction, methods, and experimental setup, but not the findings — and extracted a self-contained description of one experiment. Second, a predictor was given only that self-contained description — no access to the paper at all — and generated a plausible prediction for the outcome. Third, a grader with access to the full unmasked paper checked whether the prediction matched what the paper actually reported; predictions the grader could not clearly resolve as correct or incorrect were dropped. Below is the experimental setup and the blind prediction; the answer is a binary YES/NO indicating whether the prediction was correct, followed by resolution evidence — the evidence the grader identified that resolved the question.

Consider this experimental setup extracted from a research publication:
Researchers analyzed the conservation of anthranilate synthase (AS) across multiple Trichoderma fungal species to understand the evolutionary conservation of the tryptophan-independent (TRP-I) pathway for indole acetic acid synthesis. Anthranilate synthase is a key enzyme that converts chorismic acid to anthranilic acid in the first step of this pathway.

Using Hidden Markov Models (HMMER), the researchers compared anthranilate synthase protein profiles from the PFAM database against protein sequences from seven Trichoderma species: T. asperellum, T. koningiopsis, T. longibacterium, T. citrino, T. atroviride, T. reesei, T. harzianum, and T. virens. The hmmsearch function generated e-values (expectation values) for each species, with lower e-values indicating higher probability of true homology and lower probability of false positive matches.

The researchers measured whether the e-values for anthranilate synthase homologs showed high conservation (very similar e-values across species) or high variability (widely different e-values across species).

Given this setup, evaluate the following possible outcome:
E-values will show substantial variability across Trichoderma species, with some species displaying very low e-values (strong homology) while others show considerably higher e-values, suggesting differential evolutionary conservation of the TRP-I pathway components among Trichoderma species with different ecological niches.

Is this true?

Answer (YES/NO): NO